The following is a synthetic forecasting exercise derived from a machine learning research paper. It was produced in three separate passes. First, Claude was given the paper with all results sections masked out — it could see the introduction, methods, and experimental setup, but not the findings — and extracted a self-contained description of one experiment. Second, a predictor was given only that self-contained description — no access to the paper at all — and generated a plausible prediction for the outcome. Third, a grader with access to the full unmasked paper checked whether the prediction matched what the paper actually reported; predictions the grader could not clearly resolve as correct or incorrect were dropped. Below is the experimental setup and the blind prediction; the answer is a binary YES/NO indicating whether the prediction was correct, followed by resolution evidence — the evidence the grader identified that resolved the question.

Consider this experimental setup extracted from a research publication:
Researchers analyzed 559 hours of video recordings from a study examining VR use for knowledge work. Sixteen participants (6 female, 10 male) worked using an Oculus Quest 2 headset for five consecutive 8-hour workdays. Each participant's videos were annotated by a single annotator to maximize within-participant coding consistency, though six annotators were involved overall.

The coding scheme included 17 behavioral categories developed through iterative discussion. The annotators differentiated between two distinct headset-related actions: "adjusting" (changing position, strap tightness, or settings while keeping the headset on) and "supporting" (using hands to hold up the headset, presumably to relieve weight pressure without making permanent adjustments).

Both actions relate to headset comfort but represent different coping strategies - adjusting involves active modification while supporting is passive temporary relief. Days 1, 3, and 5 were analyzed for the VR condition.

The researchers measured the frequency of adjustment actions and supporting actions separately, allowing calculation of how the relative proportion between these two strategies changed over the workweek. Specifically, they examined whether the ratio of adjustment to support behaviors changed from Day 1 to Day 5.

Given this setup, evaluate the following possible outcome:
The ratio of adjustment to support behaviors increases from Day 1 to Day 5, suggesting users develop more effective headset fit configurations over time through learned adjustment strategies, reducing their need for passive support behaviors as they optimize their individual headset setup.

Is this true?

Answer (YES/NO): NO